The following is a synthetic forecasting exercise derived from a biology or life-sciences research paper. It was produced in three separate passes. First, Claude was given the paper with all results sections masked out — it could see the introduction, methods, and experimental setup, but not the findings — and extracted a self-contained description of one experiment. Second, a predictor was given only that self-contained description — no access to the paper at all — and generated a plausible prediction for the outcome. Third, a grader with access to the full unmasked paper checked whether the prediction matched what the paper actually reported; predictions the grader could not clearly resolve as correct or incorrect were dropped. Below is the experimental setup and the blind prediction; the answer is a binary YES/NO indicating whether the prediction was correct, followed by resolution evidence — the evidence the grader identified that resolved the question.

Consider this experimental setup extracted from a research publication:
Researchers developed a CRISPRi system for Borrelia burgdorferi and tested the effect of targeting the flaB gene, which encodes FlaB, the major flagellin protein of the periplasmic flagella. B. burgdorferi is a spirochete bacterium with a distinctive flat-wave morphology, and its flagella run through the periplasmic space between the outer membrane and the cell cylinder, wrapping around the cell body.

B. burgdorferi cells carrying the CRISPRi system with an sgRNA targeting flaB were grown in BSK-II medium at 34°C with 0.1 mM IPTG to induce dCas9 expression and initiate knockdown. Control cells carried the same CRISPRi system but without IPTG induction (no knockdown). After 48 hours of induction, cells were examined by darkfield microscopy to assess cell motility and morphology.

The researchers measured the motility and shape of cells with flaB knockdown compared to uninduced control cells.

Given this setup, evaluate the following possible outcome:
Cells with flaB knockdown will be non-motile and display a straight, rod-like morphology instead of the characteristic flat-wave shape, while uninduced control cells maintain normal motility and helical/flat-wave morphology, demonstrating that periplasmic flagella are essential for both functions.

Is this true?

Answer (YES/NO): NO